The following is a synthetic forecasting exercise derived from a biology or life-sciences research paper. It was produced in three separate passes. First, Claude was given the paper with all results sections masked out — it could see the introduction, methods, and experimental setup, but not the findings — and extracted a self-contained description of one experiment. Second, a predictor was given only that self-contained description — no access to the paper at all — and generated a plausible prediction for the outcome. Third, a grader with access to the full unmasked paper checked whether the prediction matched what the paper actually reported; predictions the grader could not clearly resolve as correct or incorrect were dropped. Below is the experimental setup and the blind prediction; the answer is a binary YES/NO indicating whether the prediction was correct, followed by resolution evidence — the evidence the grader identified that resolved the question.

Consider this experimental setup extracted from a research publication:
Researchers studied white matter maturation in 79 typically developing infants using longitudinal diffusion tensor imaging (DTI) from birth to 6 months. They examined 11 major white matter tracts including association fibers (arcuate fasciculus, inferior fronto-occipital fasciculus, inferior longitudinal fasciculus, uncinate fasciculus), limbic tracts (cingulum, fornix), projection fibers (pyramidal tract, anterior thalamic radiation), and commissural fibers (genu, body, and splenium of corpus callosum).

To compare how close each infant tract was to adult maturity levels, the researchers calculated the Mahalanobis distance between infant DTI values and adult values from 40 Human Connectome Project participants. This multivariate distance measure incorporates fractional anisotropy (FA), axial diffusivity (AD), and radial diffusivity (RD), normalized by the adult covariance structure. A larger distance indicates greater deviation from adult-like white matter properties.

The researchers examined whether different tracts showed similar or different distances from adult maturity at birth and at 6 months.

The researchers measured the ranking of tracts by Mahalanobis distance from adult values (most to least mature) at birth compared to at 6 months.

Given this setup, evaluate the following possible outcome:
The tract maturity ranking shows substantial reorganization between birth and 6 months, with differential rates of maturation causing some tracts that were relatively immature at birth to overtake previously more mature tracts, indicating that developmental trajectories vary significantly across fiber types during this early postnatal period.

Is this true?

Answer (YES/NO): NO